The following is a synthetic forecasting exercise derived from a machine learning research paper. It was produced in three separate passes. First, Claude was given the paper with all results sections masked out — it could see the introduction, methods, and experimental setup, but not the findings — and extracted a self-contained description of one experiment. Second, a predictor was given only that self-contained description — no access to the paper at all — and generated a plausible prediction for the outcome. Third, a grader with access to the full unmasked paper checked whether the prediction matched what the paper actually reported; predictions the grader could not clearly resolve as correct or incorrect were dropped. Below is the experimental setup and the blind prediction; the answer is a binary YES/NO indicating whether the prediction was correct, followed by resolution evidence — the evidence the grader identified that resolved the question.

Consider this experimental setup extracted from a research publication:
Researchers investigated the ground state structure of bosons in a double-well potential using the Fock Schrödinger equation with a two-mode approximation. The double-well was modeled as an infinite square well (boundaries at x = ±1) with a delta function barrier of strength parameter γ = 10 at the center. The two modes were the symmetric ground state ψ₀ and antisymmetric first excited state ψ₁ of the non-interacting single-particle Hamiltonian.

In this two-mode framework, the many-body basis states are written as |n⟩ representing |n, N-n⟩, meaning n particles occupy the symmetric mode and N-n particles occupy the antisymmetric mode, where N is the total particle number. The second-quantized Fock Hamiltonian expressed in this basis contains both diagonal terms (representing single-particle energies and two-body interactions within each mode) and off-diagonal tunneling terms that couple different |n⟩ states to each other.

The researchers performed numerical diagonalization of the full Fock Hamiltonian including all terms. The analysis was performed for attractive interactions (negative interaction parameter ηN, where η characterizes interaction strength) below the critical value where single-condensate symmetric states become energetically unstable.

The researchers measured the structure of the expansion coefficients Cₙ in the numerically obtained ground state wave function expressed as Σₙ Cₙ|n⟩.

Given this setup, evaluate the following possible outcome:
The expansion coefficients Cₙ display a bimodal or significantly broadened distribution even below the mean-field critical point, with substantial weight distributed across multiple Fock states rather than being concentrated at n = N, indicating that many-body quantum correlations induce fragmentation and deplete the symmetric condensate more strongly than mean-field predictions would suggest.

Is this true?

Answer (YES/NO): NO